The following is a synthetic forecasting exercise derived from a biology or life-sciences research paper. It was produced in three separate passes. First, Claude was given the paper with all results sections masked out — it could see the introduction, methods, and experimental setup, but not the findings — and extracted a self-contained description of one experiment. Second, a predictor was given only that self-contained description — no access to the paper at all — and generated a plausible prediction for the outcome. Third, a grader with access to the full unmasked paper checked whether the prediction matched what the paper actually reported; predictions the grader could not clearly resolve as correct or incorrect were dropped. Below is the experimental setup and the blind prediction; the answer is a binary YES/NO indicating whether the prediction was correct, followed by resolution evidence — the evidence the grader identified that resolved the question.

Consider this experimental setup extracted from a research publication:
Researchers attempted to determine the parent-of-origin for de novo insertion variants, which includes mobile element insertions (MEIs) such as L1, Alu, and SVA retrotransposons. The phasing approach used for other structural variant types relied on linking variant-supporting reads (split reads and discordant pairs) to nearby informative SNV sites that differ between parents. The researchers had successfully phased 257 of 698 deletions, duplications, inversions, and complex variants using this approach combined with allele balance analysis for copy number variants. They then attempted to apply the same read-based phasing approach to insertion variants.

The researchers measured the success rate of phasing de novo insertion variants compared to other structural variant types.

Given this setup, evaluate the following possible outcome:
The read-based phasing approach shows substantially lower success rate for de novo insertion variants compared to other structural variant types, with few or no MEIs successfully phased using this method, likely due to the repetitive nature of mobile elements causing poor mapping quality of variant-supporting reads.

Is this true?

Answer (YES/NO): YES